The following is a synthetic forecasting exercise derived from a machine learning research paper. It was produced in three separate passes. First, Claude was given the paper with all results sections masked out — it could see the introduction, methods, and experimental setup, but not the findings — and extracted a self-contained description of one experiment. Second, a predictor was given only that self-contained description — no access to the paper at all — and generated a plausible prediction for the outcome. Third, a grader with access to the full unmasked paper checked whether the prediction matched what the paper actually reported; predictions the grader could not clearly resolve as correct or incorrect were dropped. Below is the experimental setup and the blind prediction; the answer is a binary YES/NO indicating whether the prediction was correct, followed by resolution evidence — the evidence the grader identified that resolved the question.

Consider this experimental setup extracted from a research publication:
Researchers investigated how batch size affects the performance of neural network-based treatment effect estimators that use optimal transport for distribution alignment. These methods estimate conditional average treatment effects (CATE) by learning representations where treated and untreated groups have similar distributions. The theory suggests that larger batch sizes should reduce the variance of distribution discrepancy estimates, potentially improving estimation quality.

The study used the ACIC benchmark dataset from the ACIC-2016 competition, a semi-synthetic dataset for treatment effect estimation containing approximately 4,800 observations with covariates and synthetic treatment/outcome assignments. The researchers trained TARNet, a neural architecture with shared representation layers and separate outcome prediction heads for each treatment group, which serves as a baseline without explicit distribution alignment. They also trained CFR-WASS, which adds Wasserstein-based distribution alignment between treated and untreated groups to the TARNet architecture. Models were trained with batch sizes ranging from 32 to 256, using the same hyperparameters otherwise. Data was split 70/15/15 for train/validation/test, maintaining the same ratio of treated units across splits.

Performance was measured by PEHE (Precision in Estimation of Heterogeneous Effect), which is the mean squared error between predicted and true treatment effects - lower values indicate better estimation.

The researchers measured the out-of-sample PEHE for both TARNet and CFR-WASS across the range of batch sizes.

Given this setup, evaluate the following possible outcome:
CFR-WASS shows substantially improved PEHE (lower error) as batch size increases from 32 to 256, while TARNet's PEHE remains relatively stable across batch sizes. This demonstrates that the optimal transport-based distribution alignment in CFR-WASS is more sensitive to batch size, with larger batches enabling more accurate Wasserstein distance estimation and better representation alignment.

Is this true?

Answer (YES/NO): NO